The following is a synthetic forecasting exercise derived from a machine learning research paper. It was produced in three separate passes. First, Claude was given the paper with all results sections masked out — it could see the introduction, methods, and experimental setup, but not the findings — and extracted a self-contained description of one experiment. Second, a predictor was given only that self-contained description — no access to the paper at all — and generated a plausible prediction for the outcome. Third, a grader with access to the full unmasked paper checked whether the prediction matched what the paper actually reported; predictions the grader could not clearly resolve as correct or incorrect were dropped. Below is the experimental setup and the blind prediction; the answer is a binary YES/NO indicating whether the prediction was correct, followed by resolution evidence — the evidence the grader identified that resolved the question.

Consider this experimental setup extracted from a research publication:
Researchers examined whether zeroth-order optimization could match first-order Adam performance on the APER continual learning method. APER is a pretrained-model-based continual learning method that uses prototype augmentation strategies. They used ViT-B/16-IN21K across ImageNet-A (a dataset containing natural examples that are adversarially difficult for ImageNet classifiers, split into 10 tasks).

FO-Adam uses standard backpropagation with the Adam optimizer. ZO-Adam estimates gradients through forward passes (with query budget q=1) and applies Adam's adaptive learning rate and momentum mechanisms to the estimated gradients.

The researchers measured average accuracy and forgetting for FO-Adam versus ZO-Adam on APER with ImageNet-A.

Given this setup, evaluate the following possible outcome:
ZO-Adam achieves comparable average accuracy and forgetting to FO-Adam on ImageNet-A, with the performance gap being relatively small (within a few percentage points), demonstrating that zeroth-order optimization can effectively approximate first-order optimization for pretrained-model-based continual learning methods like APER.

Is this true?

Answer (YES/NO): YES